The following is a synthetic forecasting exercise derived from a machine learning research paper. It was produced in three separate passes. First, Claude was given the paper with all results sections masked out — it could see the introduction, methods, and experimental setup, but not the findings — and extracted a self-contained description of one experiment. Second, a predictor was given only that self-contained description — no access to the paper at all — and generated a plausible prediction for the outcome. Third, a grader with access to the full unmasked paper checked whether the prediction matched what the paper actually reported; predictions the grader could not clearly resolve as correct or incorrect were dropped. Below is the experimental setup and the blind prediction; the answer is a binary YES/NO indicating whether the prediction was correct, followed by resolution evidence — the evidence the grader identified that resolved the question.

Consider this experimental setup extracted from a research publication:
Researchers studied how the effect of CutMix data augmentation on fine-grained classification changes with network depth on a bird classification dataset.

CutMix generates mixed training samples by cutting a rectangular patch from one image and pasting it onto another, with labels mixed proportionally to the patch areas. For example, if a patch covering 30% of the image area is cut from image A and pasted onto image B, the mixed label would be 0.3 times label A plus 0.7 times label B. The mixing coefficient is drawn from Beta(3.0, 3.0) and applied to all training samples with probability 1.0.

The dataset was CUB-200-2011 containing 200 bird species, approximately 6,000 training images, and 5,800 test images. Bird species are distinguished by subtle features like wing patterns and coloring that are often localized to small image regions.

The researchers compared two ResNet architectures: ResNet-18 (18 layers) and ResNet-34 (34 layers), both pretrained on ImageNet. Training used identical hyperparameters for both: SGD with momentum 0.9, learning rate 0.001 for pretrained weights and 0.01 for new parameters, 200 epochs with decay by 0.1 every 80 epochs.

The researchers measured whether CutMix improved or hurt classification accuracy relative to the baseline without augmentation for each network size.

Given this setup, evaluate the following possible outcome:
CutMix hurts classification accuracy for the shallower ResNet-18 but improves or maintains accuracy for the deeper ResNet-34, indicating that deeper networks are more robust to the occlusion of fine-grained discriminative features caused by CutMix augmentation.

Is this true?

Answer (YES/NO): YES